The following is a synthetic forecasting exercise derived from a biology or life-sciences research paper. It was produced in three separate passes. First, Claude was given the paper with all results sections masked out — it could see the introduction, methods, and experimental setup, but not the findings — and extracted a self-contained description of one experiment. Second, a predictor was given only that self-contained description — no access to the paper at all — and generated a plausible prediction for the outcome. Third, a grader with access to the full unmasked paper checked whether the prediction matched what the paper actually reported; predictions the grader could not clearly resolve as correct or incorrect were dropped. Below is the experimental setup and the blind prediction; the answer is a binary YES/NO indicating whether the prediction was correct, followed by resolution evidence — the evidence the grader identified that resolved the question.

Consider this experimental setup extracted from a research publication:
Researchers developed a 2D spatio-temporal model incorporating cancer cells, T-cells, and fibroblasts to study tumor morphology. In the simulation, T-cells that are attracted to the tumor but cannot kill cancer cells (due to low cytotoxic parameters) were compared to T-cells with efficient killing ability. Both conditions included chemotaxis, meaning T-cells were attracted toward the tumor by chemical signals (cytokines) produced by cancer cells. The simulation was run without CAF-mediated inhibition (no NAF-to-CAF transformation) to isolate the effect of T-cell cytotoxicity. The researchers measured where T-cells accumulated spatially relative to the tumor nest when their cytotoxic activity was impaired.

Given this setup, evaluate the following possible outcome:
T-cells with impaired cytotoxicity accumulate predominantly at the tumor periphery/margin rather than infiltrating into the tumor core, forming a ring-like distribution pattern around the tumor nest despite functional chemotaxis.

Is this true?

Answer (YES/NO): YES